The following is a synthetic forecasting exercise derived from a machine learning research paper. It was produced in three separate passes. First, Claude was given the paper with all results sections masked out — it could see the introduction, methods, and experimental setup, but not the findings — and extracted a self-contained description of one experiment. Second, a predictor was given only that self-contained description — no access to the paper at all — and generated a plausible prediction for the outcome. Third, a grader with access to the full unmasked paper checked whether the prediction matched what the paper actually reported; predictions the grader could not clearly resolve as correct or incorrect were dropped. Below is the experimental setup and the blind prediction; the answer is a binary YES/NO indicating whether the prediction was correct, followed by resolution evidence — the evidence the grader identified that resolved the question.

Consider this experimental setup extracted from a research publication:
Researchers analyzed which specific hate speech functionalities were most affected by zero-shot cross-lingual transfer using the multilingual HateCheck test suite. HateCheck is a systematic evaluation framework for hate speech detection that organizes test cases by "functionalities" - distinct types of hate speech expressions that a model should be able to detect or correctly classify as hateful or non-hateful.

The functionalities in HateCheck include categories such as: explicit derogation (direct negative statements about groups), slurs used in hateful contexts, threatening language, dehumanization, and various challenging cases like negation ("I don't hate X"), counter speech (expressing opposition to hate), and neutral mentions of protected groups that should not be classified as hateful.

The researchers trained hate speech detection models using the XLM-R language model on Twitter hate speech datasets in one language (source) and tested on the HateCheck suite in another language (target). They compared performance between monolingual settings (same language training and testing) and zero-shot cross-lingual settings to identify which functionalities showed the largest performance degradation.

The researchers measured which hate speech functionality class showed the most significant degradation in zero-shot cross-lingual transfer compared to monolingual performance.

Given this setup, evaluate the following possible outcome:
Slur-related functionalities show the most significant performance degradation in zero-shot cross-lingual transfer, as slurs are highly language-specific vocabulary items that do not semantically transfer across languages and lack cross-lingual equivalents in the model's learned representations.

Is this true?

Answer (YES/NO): YES